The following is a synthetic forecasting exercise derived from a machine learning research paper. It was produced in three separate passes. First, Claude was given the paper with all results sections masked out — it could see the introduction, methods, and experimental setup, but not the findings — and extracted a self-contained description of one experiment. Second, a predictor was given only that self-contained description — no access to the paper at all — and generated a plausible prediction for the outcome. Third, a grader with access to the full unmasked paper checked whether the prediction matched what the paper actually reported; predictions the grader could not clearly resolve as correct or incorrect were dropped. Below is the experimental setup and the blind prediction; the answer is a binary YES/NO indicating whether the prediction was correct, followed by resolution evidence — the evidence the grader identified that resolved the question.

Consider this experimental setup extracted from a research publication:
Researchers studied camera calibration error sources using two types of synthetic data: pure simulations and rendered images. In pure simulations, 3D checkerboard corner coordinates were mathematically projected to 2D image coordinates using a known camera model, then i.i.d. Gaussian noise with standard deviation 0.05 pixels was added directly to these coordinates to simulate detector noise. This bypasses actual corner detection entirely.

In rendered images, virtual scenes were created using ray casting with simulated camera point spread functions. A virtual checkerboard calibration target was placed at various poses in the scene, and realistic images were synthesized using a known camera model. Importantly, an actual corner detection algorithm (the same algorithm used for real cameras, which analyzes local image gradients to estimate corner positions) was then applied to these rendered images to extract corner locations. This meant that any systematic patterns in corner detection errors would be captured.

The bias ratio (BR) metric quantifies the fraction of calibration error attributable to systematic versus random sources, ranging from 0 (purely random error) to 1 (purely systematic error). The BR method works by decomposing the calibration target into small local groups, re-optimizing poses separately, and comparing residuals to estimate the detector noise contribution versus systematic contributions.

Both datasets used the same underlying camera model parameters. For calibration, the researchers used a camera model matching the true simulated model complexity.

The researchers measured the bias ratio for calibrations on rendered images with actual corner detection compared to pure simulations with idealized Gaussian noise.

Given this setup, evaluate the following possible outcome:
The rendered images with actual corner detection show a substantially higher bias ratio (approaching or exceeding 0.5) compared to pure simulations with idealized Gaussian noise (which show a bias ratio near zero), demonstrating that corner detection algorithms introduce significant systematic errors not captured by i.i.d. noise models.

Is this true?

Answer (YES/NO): NO